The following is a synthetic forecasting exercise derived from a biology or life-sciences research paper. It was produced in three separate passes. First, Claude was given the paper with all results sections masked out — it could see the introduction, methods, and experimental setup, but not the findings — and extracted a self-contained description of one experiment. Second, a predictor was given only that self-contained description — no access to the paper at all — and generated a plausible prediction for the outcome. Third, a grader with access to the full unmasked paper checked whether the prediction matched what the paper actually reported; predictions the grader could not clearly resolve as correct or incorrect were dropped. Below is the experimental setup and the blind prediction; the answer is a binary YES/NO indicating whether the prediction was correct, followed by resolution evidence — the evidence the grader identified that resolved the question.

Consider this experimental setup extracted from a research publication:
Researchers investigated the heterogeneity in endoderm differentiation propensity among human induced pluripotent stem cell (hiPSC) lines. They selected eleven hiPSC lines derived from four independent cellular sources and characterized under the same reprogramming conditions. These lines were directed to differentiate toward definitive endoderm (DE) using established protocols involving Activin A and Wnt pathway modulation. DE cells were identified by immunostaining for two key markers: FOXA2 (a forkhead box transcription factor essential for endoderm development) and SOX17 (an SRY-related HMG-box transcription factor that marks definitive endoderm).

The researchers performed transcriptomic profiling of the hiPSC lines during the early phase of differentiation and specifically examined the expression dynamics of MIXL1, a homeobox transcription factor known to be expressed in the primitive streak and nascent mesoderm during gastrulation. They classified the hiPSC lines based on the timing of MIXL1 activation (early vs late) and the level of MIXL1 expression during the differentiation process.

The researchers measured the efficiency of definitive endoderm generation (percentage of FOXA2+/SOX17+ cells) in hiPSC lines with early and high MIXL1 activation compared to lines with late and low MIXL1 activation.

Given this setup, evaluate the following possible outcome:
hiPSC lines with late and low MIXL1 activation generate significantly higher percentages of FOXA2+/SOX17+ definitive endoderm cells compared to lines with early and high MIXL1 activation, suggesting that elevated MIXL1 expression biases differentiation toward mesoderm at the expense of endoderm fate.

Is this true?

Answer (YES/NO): NO